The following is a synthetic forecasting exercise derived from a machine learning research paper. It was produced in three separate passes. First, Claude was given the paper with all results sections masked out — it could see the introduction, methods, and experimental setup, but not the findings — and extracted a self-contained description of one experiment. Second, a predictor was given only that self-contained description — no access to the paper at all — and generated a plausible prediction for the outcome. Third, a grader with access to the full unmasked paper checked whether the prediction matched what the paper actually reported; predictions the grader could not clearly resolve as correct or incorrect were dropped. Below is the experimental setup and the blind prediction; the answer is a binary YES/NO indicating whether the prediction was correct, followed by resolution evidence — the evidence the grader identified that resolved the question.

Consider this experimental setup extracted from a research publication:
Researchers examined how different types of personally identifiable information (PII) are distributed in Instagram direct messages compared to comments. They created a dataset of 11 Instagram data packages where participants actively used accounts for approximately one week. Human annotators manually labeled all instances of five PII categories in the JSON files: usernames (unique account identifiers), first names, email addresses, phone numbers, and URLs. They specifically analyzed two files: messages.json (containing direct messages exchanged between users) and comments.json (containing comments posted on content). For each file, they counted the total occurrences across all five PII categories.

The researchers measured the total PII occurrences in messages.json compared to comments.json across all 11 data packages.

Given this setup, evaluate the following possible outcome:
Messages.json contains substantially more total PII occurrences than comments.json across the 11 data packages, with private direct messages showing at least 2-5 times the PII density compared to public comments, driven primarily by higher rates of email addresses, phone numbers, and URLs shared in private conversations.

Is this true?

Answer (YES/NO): NO